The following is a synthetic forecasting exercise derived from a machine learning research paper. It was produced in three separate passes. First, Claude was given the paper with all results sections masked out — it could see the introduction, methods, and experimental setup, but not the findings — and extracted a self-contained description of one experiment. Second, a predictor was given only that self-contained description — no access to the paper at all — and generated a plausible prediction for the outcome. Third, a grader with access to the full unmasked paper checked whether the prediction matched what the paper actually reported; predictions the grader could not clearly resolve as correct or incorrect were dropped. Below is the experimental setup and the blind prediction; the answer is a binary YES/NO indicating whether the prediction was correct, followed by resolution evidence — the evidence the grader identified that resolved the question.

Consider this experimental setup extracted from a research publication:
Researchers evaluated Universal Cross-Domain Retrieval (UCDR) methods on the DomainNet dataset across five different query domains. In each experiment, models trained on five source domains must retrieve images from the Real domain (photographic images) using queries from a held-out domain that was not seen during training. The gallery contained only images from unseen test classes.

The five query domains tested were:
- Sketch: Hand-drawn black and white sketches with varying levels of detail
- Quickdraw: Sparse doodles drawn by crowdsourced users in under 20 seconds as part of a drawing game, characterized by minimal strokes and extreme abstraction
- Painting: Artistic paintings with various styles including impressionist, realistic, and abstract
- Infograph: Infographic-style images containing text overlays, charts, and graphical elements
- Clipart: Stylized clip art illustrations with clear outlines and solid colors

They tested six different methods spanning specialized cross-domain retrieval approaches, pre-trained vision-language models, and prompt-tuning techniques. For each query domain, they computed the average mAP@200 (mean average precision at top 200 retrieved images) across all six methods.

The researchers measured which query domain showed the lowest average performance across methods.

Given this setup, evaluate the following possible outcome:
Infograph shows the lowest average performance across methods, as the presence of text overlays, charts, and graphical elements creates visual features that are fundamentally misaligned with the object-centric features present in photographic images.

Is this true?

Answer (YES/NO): NO